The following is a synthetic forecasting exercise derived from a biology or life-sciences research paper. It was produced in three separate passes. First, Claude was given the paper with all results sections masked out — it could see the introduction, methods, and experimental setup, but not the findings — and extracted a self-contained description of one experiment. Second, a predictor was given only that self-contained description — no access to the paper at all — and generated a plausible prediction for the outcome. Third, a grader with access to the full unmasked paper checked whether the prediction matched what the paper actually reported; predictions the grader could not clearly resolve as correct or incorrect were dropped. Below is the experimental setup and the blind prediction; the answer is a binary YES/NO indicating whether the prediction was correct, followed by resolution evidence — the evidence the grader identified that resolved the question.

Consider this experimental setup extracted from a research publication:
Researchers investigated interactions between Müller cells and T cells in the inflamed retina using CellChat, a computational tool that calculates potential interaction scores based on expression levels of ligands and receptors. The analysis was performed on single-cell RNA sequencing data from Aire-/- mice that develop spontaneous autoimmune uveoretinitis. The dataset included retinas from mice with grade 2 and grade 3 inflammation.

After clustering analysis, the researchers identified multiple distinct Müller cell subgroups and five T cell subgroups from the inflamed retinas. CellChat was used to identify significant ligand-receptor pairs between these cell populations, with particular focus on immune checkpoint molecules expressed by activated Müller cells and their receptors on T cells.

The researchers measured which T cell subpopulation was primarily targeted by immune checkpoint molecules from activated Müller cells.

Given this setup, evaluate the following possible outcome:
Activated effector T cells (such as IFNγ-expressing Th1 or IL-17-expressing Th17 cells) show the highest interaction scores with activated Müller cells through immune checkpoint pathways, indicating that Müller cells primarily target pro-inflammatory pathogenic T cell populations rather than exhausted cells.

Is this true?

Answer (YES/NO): YES